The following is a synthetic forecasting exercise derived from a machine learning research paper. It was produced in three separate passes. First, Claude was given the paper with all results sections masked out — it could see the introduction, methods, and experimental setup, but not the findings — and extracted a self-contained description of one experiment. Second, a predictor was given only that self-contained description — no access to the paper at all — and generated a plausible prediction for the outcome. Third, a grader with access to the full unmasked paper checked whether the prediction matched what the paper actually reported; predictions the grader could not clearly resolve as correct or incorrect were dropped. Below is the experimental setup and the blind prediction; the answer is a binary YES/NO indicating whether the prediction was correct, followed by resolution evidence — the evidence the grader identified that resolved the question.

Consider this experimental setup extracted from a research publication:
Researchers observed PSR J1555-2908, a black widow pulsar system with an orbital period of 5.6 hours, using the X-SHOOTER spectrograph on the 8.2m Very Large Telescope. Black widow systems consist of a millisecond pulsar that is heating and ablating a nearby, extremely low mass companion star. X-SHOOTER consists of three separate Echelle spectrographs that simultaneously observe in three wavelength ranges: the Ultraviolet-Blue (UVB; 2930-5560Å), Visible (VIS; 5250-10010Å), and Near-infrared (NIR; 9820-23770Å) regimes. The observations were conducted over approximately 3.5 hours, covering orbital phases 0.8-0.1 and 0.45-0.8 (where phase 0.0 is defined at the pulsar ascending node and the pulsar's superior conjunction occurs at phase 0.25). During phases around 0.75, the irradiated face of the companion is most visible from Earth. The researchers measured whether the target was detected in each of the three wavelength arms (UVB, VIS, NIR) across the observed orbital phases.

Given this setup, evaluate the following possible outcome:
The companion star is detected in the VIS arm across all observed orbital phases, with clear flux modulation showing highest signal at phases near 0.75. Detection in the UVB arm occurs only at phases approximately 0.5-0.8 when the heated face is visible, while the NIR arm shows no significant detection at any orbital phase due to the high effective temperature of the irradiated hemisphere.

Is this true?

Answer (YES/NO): NO